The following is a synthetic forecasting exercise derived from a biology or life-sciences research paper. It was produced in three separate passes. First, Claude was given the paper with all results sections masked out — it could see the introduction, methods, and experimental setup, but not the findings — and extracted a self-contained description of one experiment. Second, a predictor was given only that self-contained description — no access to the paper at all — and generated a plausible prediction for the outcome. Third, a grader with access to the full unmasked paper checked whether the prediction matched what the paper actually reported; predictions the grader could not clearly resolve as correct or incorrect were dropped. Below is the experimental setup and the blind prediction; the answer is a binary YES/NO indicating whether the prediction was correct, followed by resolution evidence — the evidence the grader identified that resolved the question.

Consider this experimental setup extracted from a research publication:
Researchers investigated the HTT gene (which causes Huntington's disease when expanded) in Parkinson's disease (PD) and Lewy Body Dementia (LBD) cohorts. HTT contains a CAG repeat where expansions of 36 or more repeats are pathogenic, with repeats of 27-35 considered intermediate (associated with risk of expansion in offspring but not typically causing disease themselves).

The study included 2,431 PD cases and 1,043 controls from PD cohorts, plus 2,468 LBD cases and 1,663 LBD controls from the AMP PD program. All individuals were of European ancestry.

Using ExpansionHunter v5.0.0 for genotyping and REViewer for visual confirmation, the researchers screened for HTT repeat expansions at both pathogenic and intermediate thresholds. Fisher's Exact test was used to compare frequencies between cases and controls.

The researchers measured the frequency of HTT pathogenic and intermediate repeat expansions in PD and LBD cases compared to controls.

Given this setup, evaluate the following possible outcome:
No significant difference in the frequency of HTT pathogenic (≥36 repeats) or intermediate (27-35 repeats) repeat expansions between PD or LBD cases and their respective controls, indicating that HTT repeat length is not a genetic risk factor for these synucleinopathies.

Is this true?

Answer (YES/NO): YES